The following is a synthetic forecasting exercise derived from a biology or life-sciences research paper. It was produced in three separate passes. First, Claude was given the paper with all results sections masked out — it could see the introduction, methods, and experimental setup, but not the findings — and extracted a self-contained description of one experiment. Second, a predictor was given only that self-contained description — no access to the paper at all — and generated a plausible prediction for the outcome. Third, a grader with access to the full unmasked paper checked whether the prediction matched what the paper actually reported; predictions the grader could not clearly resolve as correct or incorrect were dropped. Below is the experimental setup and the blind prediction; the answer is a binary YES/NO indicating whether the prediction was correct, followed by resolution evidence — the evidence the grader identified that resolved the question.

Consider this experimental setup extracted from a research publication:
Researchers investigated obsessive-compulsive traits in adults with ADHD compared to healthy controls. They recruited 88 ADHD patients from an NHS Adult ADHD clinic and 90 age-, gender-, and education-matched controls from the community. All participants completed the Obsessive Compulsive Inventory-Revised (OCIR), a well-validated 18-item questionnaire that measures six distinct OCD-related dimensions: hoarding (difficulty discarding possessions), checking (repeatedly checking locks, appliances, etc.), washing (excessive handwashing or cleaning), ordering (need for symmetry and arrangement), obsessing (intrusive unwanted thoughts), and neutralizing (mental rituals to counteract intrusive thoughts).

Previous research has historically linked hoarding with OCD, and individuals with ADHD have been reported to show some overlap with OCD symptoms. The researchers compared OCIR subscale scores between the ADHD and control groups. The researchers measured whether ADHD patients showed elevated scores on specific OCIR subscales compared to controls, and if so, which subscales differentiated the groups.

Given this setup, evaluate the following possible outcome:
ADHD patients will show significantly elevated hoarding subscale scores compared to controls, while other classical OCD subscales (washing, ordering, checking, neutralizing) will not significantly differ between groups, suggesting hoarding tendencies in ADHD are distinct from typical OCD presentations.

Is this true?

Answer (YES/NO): NO